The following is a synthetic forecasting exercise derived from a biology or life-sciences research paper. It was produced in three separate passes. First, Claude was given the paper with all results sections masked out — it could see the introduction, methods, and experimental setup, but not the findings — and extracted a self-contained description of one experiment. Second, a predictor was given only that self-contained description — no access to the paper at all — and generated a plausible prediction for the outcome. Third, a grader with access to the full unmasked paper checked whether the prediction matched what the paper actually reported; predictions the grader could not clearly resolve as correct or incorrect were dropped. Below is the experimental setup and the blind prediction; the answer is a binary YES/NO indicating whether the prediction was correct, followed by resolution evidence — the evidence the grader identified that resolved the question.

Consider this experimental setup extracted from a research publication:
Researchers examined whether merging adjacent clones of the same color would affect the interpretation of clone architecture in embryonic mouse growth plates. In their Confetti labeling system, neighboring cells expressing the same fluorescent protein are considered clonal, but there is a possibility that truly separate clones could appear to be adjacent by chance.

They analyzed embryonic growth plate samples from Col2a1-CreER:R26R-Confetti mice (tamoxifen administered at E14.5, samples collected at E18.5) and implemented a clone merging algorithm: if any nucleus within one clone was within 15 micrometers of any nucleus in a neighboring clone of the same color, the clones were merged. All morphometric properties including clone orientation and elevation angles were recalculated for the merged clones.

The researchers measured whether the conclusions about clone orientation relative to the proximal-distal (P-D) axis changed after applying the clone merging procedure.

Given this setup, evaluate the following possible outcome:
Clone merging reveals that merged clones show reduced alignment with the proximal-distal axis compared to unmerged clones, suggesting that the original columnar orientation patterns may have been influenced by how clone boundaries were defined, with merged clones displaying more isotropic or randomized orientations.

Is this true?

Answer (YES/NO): NO